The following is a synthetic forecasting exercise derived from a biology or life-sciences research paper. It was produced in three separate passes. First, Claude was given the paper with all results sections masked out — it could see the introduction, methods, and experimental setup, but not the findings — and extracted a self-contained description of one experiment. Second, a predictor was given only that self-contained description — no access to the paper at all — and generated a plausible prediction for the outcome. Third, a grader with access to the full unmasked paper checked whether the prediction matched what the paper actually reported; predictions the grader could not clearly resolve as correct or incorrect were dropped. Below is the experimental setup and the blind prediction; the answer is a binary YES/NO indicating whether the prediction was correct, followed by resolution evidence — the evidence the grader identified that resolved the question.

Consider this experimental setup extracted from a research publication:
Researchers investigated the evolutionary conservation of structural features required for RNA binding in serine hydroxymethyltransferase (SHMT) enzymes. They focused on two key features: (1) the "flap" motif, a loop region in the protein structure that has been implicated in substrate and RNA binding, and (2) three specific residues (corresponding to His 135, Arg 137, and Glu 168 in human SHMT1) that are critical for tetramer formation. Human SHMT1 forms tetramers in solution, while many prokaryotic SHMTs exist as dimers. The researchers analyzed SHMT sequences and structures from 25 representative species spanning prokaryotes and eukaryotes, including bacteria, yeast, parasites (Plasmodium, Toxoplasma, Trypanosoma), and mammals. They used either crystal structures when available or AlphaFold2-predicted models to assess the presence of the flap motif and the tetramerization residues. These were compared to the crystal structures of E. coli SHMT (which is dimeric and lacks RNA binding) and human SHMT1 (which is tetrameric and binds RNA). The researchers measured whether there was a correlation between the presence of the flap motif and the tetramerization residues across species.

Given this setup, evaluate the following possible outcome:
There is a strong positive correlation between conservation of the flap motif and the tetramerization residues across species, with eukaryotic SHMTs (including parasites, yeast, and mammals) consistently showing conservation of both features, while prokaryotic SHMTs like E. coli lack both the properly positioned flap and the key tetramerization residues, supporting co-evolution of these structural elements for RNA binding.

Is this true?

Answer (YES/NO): NO